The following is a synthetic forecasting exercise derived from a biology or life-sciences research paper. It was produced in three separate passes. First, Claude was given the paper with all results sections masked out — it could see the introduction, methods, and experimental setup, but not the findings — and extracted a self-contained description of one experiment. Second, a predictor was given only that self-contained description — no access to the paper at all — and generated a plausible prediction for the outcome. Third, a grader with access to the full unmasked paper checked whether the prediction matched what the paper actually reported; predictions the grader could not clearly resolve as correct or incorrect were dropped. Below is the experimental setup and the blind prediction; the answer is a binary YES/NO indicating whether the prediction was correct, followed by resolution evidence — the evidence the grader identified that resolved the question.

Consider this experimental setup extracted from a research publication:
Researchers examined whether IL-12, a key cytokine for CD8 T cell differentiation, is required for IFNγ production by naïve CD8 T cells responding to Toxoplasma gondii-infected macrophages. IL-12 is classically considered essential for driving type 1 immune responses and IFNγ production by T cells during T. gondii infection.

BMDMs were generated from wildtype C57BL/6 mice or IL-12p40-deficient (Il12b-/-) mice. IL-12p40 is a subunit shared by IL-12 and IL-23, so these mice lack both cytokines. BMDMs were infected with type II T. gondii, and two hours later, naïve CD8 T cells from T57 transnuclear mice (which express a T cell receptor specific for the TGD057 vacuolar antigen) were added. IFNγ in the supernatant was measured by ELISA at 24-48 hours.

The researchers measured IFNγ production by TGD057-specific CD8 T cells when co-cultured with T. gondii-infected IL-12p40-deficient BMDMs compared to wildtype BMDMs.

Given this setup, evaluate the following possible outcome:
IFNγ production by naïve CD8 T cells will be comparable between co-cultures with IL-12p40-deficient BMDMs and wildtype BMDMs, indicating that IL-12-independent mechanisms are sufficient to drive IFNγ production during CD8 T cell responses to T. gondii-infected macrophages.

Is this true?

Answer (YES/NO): NO